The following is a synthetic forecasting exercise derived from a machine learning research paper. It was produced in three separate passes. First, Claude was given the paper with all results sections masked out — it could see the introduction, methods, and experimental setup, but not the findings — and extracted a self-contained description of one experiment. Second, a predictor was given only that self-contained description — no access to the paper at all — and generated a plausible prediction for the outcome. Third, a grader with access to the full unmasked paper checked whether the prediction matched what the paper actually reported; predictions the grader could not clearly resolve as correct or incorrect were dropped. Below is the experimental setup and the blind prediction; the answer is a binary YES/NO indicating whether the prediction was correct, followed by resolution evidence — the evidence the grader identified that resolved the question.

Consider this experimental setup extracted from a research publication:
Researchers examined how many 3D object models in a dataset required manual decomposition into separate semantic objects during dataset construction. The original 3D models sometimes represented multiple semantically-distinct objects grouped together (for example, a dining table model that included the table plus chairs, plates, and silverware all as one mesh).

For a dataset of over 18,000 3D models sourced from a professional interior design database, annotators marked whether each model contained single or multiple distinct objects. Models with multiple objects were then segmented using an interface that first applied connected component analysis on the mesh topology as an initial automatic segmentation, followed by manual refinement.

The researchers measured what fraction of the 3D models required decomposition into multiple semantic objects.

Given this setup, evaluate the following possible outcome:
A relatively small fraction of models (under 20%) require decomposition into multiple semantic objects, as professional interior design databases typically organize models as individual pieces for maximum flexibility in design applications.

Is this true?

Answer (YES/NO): YES